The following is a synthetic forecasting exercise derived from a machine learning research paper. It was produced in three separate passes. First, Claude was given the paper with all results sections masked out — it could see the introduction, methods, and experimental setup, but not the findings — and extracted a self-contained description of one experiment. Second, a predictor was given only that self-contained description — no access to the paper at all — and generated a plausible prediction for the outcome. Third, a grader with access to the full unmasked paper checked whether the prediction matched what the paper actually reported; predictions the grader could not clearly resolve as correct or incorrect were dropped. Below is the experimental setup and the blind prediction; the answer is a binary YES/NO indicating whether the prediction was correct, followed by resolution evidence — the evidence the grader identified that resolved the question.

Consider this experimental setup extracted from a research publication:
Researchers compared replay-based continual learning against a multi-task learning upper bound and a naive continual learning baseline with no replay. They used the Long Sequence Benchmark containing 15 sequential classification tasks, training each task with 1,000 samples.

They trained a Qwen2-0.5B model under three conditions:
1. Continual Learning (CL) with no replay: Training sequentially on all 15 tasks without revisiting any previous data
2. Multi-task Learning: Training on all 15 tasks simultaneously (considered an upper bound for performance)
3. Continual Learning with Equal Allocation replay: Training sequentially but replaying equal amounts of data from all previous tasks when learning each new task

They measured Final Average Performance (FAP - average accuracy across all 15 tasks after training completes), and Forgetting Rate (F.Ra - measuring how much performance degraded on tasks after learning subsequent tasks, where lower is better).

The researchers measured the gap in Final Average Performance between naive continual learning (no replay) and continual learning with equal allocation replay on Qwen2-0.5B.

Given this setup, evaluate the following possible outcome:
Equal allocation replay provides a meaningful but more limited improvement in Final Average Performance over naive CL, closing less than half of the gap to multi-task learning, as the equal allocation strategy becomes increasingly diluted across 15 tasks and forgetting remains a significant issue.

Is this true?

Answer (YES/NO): NO